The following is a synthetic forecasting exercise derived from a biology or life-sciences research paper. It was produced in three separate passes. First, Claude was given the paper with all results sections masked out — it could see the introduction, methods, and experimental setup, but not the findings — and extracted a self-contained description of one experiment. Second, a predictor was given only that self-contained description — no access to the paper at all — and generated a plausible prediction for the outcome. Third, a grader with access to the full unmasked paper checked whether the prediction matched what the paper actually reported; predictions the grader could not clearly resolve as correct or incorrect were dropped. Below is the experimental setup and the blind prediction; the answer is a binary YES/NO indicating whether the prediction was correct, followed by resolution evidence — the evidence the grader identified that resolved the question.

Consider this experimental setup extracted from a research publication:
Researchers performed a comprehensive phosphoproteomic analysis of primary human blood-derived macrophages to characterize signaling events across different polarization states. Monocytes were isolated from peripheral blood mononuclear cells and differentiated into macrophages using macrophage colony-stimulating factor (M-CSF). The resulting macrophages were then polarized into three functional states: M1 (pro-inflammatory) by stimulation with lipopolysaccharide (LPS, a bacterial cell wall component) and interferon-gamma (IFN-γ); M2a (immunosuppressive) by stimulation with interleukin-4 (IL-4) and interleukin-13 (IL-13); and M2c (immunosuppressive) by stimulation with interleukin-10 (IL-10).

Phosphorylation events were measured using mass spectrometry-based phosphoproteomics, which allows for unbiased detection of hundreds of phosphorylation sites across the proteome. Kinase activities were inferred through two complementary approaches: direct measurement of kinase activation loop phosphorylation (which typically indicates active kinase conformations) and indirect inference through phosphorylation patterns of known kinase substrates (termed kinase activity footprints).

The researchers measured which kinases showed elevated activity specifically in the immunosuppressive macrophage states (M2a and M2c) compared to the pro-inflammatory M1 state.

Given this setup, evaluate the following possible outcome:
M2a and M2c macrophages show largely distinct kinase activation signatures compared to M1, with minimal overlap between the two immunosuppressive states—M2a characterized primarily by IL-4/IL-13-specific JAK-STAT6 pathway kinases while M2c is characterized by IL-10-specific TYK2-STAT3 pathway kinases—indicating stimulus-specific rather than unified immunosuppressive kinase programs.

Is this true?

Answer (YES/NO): NO